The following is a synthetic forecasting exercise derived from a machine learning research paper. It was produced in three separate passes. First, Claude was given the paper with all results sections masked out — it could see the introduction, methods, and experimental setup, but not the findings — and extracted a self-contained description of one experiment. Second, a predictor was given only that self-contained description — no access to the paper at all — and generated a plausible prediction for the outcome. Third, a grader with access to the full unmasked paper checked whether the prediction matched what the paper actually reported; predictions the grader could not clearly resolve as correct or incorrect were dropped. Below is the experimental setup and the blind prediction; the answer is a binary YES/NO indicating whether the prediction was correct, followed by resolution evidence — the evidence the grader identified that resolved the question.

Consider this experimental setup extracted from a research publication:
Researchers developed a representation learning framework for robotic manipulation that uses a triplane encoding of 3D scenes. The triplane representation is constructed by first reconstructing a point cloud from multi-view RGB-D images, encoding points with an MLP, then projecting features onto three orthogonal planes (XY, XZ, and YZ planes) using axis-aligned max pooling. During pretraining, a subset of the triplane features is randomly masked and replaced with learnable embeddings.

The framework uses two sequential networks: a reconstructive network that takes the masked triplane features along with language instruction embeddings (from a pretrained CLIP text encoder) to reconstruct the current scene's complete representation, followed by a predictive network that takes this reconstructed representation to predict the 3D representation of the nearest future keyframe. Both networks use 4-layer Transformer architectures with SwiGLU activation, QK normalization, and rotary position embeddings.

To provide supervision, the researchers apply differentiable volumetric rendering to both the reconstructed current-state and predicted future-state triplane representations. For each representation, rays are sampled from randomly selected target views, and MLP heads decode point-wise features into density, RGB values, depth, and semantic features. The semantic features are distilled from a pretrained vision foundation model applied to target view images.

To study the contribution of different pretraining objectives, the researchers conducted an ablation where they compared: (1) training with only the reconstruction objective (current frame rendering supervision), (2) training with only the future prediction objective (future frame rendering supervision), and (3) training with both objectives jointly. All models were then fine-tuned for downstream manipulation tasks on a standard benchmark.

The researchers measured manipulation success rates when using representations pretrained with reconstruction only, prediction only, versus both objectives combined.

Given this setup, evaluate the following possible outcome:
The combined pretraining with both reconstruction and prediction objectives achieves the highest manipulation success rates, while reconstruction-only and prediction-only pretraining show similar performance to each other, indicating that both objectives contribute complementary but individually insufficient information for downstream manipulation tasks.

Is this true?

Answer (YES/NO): NO